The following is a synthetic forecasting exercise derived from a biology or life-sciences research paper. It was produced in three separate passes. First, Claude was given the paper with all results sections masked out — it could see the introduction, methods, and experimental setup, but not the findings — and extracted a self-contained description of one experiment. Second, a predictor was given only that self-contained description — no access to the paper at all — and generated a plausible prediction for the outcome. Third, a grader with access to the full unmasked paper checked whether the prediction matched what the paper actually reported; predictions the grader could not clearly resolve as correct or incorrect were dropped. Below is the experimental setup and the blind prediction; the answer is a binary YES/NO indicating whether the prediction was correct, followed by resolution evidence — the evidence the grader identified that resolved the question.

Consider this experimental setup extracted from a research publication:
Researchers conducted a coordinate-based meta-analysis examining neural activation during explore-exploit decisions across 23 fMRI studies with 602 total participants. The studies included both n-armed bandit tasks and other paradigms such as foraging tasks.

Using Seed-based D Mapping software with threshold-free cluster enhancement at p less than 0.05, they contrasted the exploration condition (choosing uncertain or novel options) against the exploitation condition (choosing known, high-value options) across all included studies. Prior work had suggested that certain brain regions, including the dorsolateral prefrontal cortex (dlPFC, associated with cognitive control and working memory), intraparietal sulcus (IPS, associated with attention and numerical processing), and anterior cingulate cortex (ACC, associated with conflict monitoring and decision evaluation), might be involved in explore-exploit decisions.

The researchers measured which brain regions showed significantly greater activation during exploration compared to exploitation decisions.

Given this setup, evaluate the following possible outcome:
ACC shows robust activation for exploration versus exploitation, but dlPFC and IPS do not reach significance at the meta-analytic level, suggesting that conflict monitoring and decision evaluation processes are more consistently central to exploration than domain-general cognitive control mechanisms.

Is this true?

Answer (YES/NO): NO